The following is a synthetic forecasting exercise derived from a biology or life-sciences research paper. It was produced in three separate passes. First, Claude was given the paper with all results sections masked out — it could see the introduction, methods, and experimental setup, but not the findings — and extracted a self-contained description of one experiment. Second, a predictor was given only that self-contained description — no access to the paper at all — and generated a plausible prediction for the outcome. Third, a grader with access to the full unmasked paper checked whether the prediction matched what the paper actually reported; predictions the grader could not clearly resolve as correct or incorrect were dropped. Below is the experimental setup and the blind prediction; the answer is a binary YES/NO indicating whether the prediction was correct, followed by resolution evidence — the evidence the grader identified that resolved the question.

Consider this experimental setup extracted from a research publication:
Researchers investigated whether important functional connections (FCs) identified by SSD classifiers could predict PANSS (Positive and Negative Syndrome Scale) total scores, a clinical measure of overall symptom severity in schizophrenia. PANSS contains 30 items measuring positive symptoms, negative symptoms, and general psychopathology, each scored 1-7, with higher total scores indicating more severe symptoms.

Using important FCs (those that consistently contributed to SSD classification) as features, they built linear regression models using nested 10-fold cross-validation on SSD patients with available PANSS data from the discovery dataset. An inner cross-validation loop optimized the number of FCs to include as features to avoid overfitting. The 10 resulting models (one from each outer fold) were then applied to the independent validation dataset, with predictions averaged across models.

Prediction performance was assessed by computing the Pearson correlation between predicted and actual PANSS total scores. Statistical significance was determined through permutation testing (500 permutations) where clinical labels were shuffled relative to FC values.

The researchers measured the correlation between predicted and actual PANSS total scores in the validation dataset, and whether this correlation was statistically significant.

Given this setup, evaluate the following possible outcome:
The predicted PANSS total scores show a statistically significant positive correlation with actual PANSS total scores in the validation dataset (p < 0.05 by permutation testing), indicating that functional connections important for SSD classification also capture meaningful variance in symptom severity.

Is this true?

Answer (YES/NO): NO